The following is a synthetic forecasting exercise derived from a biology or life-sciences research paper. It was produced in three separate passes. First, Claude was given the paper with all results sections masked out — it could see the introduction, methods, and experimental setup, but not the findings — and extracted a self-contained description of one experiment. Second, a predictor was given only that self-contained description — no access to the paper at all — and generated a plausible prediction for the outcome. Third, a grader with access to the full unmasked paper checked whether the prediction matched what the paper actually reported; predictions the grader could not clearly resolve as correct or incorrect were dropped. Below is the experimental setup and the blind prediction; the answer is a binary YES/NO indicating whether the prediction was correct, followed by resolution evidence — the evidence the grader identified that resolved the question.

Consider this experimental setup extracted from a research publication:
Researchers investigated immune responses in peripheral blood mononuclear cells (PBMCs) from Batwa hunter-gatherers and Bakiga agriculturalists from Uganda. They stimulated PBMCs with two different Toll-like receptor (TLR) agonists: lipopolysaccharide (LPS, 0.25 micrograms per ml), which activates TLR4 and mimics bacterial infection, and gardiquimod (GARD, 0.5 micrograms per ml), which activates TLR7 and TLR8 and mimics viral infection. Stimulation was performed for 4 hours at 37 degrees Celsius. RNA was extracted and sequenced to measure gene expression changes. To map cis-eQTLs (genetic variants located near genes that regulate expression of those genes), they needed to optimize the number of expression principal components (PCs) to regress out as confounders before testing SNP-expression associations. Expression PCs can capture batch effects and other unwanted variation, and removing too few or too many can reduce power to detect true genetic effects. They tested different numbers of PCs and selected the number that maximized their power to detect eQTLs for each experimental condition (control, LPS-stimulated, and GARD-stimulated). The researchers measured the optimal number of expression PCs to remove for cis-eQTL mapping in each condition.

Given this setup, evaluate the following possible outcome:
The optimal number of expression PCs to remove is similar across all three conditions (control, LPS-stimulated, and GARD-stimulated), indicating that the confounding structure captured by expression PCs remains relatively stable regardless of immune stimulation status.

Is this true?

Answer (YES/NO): NO